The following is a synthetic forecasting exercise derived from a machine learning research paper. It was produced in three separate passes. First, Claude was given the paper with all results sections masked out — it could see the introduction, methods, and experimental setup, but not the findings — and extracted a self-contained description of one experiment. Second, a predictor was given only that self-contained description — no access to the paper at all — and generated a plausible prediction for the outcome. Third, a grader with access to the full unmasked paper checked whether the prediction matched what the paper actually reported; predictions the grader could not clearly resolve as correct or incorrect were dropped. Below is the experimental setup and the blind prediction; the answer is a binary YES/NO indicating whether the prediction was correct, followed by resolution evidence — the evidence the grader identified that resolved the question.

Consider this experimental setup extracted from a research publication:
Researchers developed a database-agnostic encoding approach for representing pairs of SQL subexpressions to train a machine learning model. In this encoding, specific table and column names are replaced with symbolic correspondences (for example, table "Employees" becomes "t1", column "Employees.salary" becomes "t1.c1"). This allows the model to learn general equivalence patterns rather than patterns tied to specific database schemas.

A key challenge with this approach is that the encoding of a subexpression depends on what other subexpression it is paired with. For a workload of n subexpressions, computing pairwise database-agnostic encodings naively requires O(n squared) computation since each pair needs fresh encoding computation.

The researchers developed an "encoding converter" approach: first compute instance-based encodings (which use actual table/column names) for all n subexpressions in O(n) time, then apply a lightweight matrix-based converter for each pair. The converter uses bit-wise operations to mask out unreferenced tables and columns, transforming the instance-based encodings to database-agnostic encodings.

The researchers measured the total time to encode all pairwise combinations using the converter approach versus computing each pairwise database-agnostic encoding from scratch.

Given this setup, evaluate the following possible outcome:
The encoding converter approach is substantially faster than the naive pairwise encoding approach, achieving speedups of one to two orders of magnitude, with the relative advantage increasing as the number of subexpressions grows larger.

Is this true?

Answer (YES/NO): NO